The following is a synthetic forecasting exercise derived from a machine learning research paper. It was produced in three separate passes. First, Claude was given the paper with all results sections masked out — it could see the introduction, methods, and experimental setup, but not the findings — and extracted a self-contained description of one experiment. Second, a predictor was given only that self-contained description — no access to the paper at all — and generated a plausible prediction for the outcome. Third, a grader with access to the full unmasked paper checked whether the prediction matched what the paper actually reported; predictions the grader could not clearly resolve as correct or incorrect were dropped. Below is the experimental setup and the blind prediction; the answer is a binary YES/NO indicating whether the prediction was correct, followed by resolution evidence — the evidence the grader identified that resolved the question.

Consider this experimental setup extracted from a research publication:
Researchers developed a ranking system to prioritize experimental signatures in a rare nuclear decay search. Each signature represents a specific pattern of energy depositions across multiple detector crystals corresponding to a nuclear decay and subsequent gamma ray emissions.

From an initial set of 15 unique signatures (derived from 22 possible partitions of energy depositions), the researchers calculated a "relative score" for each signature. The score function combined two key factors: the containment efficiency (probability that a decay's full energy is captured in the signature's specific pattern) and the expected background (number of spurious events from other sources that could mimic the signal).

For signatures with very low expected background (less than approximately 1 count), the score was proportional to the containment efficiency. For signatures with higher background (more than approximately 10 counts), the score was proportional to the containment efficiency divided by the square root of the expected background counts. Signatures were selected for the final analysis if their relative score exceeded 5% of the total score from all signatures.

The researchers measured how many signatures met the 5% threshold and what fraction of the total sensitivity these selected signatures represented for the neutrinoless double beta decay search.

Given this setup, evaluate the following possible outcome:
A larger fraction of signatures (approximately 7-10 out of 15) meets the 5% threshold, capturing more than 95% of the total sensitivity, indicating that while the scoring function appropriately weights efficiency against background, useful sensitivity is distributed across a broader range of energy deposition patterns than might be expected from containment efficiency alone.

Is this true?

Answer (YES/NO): NO